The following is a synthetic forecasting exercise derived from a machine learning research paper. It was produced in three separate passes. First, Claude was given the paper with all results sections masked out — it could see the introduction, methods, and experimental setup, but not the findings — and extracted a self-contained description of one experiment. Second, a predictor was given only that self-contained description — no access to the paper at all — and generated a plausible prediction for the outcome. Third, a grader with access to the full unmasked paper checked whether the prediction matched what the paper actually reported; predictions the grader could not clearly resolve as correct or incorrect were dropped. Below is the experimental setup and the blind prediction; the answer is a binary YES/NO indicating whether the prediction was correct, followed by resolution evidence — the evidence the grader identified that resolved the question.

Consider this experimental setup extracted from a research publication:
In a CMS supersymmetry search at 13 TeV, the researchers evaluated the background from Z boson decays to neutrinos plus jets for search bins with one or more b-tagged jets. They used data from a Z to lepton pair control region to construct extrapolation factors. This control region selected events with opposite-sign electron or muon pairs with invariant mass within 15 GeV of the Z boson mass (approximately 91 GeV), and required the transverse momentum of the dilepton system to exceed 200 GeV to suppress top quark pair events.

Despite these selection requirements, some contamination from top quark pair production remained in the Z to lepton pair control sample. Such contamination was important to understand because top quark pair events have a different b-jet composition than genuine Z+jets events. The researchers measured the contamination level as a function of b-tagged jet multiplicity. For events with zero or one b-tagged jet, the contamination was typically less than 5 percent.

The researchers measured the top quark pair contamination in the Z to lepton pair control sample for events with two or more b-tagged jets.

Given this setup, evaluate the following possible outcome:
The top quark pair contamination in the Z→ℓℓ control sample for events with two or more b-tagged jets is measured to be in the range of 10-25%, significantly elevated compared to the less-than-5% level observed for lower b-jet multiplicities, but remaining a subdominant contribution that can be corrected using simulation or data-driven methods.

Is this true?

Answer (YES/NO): NO